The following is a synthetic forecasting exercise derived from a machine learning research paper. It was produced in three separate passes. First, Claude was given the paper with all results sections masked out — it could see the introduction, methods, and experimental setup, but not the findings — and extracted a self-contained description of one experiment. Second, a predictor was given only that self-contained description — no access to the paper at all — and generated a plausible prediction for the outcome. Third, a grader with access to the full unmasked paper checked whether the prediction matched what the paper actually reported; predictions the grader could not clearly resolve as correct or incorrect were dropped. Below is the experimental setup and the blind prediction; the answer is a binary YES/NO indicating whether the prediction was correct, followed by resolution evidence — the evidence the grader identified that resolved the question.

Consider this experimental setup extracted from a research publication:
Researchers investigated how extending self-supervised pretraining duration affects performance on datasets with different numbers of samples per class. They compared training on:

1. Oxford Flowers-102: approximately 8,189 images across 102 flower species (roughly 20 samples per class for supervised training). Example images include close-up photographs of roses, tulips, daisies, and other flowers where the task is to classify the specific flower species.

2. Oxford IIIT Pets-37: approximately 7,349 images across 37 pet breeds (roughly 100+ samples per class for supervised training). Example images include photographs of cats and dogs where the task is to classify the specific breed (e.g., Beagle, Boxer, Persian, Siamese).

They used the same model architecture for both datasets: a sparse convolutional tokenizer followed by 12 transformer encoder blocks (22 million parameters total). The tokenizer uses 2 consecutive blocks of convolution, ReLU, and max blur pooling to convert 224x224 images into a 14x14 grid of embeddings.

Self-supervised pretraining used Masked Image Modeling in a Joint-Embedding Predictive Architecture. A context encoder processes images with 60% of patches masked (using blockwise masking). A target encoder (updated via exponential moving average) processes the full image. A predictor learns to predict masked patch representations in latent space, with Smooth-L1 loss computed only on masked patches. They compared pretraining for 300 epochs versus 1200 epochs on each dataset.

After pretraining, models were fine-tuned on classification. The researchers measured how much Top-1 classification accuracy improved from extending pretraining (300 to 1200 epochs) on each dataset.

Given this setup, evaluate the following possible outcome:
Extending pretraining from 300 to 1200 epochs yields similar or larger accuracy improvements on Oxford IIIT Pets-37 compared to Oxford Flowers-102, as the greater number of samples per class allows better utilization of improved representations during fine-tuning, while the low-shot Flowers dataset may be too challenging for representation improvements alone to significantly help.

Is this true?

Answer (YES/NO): YES